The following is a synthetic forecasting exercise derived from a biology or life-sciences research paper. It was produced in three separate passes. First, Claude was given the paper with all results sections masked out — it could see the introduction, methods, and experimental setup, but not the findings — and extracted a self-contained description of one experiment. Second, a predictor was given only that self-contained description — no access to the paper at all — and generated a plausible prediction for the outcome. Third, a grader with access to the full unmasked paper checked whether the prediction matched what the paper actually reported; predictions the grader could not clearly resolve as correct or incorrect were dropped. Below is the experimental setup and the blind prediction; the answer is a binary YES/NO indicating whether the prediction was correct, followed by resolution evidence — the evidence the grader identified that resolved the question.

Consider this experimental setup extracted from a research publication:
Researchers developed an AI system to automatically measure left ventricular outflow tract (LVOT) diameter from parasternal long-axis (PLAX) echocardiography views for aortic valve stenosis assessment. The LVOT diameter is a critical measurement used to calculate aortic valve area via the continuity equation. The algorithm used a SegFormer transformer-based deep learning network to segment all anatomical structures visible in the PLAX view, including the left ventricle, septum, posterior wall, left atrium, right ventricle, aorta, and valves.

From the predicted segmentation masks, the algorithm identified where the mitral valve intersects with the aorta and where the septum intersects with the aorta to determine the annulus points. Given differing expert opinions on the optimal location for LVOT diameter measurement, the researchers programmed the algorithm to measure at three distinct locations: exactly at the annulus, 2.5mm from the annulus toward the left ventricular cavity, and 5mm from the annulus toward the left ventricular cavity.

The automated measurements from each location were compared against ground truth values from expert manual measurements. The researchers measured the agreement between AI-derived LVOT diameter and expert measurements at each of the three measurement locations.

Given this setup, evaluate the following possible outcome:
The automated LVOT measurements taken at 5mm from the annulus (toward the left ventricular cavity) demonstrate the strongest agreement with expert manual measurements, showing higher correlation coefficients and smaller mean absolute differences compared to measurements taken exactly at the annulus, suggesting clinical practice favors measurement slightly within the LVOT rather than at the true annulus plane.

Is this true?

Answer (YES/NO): NO